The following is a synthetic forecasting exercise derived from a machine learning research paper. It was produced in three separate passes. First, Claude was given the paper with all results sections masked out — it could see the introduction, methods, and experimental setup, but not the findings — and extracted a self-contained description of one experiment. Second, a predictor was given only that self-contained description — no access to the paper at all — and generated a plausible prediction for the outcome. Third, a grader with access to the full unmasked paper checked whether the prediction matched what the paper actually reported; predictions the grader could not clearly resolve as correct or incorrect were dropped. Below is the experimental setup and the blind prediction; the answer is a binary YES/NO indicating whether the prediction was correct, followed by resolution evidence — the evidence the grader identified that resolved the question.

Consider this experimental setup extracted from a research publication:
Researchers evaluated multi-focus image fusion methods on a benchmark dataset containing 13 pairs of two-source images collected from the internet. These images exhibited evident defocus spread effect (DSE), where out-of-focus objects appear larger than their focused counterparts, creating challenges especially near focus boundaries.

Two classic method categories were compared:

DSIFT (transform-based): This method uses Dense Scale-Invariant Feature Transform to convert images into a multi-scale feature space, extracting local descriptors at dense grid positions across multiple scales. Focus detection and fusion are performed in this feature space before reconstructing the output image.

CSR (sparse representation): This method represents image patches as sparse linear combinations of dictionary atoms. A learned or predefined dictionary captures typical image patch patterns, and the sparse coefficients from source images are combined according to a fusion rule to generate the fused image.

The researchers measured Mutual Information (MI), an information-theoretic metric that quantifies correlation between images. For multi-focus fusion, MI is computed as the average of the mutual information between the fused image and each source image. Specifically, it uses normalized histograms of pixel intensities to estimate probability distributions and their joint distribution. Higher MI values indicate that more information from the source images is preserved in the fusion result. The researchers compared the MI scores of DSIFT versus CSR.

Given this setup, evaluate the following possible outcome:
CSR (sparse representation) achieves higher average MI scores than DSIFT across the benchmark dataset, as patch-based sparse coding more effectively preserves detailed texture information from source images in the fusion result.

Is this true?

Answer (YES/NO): NO